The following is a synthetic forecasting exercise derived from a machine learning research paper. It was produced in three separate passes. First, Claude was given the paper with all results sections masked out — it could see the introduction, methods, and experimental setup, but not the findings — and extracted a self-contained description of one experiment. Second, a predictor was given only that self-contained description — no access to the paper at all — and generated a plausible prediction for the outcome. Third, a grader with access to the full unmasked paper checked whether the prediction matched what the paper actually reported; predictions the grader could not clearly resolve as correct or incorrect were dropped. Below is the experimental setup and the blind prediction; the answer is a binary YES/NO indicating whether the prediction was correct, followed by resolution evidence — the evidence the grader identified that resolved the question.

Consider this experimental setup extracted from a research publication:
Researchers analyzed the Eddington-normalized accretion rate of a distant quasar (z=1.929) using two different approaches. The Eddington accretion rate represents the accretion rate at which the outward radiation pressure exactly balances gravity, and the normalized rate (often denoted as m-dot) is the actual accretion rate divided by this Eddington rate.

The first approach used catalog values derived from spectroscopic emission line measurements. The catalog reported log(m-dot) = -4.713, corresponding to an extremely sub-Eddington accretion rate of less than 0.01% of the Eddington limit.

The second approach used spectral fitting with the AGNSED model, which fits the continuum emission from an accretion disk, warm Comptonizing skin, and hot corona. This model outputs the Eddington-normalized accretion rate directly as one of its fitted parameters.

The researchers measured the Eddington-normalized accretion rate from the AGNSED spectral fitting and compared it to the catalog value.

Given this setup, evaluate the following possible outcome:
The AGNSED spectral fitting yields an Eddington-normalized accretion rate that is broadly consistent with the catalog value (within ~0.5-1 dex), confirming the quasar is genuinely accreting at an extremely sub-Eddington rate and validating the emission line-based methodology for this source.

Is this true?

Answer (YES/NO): NO